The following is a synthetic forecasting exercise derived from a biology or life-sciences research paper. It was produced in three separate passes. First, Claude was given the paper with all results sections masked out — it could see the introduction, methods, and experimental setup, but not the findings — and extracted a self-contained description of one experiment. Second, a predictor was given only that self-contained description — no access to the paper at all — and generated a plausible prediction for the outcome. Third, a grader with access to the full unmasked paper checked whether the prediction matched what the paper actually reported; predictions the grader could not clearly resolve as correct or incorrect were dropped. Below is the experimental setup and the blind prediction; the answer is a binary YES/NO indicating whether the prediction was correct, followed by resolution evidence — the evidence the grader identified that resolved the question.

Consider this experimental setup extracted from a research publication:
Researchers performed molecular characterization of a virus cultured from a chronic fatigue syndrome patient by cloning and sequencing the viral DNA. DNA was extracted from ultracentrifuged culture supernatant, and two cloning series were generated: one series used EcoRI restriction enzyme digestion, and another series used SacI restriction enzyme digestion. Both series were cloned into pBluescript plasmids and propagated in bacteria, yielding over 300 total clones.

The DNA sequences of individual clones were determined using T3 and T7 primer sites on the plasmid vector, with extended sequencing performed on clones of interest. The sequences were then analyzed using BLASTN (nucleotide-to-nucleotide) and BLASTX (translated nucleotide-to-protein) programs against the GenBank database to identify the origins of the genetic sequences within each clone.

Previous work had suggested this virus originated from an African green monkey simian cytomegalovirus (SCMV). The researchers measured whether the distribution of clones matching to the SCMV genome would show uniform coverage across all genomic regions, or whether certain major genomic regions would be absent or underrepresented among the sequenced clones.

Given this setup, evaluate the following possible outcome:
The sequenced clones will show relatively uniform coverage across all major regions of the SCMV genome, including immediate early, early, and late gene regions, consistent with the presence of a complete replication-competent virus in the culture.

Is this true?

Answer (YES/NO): NO